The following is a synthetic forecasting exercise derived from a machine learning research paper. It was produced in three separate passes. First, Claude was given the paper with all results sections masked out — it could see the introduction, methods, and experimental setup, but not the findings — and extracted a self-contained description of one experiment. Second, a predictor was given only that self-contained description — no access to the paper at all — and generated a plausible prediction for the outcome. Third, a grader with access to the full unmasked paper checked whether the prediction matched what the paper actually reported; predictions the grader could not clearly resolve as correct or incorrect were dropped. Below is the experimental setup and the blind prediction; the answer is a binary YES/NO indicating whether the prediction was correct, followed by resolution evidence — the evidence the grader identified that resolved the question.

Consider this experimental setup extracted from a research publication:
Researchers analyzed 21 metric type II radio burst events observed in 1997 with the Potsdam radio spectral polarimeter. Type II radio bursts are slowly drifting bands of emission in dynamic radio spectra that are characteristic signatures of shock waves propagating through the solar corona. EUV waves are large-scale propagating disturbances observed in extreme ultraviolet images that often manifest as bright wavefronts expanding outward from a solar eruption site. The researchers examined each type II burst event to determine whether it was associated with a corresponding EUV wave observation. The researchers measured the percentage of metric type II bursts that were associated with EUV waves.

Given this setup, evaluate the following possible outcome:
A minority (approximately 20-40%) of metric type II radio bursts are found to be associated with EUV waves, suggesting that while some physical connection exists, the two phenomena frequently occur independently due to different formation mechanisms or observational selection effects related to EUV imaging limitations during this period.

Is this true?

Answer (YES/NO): NO